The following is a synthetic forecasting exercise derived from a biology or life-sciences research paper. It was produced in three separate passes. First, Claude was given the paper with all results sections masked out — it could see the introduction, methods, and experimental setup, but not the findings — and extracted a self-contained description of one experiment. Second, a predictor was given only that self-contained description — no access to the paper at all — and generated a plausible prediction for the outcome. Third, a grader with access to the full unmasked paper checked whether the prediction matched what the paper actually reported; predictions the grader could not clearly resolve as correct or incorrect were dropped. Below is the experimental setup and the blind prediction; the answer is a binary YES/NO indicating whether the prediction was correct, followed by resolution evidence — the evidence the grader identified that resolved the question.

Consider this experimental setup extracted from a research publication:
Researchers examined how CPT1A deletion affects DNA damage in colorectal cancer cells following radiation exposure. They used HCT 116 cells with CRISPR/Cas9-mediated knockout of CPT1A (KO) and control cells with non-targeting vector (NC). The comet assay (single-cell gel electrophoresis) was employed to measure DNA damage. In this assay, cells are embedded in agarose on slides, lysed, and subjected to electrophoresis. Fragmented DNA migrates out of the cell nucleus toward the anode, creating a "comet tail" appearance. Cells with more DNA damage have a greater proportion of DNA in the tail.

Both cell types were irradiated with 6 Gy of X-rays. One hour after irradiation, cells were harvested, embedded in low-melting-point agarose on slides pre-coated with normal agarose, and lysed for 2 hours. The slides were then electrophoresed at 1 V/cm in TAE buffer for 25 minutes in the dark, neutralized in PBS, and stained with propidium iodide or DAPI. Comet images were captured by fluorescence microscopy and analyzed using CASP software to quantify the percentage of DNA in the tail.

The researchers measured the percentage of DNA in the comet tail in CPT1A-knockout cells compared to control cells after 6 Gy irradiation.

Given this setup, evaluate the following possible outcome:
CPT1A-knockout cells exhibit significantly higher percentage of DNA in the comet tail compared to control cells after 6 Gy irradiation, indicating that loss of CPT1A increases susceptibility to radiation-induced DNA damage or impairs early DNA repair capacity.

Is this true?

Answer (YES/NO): NO